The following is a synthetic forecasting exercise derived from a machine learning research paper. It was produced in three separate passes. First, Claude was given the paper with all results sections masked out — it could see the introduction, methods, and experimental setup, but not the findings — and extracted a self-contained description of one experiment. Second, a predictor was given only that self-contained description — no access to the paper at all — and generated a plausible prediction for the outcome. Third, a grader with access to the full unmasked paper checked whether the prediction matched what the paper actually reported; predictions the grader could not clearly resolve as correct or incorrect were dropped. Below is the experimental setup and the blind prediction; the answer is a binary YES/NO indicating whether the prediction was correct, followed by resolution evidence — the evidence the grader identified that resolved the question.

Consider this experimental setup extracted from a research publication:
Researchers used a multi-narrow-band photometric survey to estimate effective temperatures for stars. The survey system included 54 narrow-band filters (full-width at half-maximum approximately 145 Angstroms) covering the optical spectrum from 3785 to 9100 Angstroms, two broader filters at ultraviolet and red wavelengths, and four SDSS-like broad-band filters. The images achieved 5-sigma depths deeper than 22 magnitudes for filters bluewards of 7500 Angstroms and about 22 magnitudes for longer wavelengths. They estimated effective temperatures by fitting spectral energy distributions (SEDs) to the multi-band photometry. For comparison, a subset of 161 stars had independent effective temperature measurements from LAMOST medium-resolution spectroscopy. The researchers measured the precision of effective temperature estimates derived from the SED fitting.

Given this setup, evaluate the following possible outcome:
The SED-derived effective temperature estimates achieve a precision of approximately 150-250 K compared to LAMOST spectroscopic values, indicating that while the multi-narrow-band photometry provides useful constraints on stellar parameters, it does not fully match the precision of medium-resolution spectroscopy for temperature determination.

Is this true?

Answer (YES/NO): NO